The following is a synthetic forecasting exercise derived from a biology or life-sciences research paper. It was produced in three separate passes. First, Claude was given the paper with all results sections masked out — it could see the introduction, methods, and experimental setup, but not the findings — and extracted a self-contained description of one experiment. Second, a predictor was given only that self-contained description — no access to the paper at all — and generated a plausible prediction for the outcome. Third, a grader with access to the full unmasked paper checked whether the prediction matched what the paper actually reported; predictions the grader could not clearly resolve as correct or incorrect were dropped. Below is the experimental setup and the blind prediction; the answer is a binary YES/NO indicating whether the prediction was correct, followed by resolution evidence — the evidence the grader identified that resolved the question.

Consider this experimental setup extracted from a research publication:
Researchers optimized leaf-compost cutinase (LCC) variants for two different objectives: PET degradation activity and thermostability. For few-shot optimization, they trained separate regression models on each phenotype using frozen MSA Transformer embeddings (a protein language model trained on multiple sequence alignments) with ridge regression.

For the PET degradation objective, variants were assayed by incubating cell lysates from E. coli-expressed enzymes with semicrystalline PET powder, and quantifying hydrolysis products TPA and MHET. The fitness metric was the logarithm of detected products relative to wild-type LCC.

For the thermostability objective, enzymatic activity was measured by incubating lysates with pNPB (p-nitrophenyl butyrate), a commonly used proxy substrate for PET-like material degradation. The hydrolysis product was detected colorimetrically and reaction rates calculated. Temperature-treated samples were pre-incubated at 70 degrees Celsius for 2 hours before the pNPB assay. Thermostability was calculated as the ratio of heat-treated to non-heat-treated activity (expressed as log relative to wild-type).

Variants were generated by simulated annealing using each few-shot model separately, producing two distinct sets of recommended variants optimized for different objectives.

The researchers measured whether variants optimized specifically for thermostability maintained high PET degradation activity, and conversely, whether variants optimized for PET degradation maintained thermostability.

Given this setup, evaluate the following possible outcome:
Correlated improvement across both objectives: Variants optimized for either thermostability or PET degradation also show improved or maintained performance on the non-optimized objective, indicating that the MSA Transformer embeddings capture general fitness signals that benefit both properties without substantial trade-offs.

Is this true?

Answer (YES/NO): NO